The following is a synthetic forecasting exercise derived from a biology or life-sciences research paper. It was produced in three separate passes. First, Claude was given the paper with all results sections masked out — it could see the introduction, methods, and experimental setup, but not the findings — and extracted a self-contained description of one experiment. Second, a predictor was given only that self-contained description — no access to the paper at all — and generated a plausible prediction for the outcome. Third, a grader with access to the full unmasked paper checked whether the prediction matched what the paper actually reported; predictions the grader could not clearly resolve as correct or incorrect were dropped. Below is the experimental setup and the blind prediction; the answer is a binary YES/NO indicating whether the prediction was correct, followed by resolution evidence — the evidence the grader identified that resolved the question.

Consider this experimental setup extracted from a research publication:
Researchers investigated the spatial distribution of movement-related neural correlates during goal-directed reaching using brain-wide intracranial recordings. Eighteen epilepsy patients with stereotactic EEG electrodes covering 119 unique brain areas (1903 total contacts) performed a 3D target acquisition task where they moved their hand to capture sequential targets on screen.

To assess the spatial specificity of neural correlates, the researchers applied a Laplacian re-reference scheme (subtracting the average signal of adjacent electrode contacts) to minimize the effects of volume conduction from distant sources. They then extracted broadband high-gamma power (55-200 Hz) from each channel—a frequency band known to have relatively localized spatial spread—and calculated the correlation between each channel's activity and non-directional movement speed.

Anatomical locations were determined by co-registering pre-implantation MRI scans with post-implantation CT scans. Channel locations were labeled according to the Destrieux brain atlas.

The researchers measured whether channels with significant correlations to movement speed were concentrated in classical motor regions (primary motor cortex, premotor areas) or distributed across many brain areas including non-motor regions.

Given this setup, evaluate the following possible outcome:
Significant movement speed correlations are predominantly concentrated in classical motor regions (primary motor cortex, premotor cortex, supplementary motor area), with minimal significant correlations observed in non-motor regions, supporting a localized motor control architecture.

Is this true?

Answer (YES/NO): NO